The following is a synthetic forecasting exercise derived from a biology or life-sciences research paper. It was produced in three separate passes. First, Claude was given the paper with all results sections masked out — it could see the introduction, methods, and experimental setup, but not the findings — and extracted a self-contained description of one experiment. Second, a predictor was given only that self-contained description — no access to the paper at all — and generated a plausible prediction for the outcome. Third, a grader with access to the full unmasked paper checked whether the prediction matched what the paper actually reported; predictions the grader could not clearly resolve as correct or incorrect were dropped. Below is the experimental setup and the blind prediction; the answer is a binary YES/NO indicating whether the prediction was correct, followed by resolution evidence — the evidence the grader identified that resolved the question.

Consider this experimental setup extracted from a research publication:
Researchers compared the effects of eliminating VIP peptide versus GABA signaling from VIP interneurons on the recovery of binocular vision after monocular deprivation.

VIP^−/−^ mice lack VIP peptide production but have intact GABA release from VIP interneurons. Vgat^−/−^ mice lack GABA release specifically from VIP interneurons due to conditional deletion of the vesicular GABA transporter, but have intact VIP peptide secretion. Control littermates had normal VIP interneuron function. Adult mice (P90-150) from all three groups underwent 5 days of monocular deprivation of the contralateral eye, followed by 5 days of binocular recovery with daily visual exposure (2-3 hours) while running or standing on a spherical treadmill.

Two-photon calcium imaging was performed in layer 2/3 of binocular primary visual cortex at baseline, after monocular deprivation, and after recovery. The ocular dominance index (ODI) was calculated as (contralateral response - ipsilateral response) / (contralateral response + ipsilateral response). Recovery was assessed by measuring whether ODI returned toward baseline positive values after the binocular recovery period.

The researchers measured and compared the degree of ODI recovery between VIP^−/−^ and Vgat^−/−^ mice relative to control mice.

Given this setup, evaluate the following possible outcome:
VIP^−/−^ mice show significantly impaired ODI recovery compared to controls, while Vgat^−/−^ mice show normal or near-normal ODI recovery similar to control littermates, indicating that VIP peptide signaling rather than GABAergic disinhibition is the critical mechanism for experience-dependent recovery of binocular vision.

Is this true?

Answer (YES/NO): NO